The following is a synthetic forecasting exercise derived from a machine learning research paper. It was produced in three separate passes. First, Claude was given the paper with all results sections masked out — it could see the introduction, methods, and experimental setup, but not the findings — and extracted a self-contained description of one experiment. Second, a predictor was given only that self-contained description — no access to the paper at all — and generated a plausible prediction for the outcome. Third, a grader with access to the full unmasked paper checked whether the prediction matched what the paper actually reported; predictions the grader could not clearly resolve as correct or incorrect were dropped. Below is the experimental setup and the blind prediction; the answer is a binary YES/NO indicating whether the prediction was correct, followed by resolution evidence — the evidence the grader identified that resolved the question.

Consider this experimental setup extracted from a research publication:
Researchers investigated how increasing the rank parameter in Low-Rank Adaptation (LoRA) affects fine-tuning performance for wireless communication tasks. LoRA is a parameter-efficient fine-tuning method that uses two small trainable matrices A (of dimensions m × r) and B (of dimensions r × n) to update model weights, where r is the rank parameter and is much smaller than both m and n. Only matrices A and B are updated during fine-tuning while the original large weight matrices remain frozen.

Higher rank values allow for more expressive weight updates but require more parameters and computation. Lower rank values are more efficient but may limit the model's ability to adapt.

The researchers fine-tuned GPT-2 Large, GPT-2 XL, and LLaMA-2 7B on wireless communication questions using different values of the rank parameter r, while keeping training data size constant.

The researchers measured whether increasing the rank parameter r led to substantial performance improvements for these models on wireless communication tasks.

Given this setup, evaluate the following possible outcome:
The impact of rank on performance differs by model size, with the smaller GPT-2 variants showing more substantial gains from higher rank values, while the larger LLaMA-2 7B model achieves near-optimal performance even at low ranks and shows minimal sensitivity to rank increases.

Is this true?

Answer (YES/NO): NO